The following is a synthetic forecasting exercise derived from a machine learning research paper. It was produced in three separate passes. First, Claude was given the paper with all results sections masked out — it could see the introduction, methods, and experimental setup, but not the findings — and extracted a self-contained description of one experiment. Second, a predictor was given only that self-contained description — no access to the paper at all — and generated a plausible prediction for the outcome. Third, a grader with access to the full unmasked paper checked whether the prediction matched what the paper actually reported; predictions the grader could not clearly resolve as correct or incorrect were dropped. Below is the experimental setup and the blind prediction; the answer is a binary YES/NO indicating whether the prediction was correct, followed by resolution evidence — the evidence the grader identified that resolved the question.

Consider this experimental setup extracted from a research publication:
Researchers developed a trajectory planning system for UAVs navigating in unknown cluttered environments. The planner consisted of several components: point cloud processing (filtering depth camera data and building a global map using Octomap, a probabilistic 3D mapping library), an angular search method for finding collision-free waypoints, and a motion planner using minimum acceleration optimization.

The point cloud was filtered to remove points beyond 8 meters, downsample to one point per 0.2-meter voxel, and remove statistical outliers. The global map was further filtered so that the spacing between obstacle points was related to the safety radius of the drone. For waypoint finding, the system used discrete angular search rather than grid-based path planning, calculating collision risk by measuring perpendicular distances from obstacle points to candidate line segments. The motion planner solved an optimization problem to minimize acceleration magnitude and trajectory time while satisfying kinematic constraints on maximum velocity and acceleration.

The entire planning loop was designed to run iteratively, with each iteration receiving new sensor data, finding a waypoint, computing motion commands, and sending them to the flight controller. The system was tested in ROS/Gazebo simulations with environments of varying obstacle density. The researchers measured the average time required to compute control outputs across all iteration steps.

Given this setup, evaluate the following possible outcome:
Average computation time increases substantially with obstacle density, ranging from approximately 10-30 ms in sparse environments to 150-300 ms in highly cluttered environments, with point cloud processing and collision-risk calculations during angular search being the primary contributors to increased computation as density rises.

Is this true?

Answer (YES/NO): NO